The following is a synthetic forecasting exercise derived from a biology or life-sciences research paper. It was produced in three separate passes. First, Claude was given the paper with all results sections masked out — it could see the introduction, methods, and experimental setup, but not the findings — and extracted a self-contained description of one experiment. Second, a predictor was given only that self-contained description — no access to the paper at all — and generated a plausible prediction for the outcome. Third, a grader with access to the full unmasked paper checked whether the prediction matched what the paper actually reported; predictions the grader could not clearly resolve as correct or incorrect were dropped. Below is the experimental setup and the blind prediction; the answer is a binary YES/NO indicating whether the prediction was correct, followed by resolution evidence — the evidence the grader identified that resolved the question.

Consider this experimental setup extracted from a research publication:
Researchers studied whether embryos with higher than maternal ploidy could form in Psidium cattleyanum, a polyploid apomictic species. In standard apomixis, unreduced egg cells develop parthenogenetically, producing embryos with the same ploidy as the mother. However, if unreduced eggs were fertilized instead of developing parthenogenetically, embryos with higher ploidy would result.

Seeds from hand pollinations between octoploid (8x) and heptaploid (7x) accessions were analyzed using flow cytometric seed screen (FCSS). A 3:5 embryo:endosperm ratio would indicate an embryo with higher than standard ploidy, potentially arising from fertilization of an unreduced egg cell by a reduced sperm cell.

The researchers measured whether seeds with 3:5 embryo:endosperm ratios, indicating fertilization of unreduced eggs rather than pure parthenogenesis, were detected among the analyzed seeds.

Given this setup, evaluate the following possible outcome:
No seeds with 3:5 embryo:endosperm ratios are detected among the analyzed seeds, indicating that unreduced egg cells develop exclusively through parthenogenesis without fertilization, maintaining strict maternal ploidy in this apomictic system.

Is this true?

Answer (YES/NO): NO